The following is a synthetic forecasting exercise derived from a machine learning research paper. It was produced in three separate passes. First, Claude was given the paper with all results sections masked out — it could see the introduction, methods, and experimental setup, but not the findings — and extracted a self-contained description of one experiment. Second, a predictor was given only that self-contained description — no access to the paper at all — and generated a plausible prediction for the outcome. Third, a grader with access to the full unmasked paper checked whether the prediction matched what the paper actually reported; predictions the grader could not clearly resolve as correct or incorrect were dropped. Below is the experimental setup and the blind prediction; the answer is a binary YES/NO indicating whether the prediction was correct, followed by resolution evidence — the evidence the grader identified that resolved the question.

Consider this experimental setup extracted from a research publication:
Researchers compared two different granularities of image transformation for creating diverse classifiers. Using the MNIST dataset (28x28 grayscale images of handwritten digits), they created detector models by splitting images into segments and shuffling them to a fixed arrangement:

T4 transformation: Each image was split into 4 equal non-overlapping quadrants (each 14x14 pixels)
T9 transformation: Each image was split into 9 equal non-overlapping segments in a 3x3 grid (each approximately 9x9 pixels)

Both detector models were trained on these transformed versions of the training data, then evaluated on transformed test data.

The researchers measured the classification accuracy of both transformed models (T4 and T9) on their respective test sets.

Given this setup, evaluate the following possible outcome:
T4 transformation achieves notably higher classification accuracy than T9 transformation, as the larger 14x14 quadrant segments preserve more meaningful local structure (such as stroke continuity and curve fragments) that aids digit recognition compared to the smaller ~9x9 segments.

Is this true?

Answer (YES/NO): NO